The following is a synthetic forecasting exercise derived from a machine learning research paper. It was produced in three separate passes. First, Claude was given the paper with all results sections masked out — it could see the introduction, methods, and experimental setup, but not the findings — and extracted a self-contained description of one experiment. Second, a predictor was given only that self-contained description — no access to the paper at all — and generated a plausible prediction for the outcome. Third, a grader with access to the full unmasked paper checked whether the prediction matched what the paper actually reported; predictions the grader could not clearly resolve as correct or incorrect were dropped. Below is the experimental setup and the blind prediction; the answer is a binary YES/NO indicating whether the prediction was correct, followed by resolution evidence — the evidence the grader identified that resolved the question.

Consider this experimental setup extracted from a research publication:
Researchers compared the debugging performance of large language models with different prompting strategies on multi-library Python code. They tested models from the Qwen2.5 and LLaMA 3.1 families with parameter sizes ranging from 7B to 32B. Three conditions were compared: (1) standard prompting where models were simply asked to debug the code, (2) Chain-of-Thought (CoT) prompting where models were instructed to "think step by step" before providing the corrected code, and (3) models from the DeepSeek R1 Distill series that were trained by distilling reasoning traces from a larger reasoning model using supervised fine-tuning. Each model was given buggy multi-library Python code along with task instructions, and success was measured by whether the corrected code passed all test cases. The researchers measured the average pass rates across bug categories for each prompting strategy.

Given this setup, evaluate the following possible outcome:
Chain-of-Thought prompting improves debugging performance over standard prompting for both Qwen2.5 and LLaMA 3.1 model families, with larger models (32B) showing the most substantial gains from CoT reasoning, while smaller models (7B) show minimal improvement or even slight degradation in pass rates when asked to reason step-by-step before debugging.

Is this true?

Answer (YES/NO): NO